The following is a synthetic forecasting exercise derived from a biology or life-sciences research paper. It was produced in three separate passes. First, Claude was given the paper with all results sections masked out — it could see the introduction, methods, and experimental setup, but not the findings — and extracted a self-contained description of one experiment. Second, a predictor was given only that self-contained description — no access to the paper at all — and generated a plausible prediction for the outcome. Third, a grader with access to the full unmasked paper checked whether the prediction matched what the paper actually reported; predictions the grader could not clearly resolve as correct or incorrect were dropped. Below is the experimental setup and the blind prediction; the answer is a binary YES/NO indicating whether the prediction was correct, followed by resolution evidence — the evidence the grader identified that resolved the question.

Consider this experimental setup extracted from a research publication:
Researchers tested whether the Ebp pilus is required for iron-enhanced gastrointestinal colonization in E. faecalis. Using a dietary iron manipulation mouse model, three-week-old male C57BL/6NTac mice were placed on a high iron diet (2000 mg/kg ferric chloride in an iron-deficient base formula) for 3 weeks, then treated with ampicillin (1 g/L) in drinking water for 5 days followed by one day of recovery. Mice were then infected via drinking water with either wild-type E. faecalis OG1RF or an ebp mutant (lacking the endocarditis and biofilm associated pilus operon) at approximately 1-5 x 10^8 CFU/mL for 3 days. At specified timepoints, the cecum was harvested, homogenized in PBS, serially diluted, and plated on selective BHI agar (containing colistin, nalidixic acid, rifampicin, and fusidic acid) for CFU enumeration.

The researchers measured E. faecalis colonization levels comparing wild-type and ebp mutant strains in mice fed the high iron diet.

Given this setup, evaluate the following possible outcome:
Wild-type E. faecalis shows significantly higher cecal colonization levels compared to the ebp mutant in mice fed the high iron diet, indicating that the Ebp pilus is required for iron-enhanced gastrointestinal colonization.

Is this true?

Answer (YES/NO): NO